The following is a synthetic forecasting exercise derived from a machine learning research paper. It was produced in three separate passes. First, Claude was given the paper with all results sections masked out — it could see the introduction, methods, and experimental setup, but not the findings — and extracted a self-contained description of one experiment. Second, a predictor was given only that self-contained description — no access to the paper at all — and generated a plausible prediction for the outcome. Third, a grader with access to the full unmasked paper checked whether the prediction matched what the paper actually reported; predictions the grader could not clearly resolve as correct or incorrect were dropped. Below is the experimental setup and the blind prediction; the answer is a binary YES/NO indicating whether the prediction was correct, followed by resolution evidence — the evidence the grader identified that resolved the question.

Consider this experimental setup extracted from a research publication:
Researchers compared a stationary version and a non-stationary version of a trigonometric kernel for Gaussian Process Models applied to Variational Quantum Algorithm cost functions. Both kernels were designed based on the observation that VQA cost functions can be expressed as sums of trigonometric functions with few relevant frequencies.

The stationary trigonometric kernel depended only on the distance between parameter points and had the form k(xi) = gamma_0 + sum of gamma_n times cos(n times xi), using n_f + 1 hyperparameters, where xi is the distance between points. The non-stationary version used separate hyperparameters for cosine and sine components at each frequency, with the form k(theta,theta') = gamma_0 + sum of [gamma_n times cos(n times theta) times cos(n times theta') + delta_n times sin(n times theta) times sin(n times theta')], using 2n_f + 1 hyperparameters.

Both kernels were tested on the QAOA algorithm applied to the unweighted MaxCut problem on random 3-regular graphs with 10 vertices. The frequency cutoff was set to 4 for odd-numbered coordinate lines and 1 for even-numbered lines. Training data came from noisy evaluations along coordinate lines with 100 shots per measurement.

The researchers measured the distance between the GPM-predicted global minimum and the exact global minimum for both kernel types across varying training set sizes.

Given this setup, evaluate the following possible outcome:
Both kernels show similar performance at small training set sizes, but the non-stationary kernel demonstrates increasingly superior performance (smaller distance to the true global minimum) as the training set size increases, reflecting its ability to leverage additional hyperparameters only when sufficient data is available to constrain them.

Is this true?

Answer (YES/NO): NO